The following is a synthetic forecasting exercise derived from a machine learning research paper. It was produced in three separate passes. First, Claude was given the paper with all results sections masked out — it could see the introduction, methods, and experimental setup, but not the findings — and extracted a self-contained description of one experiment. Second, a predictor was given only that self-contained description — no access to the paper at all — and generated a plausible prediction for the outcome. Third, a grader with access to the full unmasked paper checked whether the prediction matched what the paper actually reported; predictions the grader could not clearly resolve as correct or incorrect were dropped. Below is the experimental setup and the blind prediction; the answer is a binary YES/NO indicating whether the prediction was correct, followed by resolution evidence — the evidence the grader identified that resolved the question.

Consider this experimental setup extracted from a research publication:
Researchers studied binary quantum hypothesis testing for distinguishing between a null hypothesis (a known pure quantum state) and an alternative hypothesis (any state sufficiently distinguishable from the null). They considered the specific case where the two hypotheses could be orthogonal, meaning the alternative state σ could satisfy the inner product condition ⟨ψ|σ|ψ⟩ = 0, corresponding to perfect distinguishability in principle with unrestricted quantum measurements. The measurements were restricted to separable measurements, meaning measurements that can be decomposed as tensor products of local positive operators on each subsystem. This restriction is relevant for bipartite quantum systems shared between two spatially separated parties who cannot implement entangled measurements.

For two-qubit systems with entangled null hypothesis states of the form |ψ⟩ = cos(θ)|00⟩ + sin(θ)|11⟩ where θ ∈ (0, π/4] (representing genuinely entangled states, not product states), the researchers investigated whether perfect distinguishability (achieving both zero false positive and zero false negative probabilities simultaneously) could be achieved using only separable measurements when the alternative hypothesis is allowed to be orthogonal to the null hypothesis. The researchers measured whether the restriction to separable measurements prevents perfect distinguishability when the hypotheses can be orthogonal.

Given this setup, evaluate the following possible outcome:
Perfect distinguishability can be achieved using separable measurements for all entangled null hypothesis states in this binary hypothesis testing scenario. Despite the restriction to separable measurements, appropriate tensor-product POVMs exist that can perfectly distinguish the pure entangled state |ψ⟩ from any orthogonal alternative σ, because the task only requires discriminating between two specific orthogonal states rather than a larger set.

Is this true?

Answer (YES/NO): NO